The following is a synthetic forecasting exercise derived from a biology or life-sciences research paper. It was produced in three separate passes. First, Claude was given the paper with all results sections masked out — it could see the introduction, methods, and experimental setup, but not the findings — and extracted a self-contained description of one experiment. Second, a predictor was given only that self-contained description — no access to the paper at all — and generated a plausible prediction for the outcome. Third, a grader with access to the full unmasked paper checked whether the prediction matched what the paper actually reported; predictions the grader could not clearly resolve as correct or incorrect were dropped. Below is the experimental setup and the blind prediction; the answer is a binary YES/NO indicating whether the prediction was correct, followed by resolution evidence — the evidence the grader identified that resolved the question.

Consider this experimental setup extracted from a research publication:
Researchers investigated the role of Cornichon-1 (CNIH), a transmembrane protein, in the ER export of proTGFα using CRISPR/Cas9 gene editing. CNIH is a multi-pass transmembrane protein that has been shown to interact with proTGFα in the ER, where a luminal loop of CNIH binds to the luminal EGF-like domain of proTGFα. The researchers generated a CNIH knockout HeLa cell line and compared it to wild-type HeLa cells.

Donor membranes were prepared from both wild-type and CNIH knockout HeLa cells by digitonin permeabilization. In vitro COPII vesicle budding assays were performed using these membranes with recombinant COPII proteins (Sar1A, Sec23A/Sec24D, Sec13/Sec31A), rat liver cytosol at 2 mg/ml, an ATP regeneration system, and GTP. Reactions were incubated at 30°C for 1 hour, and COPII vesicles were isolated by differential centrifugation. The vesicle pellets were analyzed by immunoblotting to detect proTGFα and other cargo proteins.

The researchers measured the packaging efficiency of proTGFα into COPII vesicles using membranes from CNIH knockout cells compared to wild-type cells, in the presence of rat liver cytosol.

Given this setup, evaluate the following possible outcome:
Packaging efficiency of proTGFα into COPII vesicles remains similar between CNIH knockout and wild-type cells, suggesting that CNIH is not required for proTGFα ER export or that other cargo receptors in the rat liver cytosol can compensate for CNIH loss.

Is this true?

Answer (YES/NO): NO